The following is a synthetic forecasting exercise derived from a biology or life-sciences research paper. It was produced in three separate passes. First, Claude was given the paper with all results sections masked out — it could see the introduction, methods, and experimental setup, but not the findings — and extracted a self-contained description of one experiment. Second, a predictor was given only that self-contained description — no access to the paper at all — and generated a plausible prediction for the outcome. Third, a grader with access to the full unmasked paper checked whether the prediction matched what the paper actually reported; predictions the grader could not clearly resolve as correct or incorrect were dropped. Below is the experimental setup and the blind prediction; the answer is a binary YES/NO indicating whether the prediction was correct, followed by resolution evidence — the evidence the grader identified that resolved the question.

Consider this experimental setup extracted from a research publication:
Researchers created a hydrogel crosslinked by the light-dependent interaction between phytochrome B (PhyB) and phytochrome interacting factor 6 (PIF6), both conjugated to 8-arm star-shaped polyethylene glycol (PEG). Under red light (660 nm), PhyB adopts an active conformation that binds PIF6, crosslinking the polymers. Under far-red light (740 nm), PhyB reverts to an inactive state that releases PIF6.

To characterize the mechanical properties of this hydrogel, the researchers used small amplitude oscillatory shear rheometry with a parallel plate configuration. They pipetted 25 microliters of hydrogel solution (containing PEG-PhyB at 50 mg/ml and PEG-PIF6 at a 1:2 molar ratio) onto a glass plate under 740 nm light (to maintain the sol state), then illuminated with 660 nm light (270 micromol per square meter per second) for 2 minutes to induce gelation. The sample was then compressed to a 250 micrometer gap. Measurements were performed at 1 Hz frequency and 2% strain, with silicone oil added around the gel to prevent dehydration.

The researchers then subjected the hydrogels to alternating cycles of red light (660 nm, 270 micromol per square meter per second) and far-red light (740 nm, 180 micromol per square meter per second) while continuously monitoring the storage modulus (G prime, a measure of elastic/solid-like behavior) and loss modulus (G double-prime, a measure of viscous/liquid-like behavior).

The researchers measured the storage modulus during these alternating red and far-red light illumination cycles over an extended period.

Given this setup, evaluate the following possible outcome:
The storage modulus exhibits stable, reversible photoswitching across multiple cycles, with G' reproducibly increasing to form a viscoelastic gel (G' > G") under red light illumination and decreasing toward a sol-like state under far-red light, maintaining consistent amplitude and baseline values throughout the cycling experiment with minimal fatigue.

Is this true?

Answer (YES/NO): YES